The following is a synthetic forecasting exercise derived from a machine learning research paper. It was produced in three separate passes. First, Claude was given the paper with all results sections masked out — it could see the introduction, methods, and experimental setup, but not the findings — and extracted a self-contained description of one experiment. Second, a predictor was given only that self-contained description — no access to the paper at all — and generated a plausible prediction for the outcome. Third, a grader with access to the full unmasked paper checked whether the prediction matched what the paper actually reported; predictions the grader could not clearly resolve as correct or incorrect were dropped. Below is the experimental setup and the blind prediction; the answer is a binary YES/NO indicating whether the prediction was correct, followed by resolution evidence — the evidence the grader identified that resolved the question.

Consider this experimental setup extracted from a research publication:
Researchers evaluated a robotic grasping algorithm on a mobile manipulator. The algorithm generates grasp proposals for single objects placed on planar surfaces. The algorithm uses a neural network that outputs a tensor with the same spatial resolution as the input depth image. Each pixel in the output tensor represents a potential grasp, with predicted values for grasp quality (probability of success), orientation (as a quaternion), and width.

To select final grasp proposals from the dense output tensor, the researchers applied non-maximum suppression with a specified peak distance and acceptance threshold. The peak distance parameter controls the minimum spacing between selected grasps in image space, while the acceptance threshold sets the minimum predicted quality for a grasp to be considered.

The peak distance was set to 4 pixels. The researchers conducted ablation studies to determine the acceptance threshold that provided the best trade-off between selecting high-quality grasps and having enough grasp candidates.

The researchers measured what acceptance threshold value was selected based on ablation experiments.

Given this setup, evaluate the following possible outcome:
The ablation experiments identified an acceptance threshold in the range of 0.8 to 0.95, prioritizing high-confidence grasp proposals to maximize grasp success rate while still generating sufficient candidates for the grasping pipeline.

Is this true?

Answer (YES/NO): NO